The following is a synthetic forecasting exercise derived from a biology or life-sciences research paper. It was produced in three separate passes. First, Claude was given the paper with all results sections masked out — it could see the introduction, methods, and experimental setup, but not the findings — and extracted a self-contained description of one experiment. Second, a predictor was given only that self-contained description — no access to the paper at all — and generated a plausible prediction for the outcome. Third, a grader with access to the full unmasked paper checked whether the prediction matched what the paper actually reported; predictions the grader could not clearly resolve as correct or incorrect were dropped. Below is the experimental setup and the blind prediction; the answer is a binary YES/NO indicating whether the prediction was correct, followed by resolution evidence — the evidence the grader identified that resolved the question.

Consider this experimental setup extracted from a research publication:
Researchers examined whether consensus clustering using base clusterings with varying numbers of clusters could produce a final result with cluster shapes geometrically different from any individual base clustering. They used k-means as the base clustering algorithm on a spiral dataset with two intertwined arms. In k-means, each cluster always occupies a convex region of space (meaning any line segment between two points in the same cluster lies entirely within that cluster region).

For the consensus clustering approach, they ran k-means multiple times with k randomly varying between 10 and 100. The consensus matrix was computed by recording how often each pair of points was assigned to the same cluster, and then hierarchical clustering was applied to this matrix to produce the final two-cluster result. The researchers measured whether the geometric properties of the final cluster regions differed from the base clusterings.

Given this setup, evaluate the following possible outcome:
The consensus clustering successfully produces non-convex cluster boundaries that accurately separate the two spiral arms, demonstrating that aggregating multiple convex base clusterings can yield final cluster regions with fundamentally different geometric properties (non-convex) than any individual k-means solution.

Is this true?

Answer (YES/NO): YES